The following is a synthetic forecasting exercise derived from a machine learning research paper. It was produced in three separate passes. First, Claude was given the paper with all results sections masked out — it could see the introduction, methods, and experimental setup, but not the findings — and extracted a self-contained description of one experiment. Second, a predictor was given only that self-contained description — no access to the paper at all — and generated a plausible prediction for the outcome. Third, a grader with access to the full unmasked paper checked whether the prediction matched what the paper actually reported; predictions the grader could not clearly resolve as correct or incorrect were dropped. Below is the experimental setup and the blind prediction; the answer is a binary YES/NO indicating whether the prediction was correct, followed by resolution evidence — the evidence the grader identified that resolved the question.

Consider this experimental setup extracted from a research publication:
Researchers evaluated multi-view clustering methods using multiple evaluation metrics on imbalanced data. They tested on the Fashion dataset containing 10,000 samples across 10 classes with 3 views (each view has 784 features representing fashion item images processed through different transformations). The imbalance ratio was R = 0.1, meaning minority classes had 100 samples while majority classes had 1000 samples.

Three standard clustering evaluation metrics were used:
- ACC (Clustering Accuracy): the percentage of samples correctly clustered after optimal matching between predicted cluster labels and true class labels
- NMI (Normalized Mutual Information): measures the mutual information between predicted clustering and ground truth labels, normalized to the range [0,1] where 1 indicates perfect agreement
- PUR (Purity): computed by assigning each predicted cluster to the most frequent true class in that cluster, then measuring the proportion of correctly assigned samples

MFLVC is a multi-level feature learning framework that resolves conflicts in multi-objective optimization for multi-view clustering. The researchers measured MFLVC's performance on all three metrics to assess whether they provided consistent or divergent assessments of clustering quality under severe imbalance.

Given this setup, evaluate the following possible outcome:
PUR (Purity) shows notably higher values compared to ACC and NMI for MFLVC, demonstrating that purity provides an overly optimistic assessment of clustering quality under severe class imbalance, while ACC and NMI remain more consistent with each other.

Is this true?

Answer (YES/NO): NO